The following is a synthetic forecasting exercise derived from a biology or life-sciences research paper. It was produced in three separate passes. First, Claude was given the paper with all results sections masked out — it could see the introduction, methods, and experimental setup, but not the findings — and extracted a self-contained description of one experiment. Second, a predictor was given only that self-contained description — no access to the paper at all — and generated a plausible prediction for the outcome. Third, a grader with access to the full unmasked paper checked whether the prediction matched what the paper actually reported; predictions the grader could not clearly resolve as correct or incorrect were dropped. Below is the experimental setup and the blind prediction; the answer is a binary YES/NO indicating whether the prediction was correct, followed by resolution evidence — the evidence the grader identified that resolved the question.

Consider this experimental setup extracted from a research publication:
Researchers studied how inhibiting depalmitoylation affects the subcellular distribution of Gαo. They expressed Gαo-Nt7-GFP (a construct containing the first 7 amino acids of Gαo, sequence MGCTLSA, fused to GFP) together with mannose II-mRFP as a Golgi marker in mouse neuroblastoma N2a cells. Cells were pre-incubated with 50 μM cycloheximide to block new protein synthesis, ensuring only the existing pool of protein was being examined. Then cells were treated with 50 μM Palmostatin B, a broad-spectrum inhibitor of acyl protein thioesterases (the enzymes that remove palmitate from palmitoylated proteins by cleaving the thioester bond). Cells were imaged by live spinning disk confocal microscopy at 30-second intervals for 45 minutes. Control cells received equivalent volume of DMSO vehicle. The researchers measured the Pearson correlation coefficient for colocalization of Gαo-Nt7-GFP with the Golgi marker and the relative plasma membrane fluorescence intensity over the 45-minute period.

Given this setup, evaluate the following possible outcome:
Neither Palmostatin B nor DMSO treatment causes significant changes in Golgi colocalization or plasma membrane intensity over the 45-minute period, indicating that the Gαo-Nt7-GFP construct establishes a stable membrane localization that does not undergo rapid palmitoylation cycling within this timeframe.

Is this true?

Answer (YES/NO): NO